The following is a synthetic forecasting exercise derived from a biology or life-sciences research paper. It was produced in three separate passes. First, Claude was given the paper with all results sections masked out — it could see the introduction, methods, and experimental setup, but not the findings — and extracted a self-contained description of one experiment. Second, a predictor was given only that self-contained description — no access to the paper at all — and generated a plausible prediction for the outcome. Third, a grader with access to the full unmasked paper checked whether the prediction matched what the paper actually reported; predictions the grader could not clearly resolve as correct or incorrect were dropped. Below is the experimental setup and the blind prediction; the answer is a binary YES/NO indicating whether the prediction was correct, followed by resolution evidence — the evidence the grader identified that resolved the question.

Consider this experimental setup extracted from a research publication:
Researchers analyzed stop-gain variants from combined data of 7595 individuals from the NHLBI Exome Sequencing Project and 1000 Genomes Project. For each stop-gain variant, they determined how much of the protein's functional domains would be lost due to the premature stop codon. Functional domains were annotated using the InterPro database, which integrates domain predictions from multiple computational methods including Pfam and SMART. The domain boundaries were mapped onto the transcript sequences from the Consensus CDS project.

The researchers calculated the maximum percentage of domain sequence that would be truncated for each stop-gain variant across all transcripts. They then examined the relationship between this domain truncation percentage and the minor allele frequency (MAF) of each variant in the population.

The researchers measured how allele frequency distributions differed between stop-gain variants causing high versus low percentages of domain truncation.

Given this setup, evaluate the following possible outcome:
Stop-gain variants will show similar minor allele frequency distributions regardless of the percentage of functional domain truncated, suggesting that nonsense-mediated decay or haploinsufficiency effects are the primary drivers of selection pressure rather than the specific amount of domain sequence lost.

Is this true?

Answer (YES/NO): NO